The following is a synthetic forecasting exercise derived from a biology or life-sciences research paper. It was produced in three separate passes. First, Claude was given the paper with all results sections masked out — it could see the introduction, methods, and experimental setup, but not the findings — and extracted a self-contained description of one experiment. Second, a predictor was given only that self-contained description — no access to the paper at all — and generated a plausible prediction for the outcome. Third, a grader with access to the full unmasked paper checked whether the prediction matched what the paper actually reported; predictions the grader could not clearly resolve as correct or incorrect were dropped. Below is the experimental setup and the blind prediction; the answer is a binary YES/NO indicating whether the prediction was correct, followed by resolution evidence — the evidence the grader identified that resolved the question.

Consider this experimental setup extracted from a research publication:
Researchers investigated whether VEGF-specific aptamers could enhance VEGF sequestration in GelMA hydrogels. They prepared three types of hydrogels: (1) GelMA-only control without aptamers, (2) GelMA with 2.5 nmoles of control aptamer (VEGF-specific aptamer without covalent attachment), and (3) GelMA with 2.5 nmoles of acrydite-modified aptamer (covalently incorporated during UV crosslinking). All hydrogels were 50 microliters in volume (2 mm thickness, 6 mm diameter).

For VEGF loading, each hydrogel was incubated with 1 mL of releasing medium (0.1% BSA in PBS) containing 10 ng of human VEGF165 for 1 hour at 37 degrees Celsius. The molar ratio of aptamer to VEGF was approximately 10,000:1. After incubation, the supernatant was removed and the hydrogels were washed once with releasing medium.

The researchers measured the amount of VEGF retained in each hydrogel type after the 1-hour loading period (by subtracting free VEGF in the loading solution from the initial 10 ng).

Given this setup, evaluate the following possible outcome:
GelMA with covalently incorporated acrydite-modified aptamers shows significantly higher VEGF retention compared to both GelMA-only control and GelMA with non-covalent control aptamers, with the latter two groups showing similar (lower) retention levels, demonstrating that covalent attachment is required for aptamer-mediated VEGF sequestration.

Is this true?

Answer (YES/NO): NO